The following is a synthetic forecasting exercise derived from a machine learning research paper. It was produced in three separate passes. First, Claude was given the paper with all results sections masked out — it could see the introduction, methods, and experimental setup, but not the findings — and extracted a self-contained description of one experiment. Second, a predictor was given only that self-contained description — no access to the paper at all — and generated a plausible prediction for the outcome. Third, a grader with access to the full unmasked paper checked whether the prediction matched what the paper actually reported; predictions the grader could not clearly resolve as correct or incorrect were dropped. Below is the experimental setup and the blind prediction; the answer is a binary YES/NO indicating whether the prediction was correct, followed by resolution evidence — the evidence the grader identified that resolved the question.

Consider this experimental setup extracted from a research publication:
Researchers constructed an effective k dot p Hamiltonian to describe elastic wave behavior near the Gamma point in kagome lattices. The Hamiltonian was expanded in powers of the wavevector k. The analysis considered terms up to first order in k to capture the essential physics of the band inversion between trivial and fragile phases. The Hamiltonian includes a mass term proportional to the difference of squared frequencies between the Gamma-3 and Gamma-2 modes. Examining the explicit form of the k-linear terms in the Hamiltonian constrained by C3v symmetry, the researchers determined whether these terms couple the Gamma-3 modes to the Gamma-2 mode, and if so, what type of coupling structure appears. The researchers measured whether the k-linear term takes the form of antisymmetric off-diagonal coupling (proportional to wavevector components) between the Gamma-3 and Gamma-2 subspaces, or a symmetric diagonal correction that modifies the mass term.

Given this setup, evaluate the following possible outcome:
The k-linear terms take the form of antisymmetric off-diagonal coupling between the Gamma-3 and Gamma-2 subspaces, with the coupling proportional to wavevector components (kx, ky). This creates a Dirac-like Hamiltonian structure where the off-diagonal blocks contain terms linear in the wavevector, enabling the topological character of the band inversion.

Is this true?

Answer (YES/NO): YES